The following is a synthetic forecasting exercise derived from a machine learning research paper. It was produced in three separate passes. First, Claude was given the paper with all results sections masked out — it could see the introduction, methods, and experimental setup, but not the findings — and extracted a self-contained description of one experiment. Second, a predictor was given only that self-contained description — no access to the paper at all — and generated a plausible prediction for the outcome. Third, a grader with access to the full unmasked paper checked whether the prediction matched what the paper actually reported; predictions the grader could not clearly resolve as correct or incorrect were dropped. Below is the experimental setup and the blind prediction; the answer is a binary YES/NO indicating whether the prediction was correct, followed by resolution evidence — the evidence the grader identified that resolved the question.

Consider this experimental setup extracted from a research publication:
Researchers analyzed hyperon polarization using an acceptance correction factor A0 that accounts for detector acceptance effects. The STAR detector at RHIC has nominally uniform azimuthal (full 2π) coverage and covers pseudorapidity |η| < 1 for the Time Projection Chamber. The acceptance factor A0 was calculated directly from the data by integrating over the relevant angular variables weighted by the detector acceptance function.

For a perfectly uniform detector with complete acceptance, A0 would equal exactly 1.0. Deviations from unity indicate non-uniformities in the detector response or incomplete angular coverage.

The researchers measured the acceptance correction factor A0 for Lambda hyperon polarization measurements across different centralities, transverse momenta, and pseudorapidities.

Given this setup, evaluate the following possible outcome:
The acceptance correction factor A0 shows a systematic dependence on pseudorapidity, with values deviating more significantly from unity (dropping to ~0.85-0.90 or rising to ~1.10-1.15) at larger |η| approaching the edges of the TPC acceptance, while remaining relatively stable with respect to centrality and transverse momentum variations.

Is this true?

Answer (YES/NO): NO